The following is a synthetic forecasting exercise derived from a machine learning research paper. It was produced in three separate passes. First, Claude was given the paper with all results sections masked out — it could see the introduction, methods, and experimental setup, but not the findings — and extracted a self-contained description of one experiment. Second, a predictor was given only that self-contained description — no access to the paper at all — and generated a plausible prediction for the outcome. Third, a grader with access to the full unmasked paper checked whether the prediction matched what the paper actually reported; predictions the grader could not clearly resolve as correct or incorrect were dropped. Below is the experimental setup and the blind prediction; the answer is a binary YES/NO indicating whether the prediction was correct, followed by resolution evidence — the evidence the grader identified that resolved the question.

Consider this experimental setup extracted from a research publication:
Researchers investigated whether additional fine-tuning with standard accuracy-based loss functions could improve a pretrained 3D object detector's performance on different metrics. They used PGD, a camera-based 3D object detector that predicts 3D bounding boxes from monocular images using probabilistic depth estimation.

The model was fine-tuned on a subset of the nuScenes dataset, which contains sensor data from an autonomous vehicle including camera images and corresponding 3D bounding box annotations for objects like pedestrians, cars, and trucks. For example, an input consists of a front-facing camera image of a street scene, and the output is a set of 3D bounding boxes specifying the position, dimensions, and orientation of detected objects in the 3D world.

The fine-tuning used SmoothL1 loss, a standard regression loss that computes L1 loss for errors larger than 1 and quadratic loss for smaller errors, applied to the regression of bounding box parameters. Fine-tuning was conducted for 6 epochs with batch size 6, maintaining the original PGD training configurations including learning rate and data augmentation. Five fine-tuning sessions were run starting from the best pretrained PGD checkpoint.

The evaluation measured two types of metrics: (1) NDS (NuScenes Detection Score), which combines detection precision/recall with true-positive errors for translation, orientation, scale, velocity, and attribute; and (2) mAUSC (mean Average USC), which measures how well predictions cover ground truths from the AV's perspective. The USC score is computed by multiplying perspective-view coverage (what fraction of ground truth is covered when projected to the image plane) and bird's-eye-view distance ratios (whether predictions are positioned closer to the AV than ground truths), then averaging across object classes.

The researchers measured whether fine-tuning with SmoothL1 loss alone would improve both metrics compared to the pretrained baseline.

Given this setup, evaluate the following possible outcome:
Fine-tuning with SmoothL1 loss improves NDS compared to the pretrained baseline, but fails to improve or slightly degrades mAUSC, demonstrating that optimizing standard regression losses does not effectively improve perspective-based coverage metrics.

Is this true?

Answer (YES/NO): NO